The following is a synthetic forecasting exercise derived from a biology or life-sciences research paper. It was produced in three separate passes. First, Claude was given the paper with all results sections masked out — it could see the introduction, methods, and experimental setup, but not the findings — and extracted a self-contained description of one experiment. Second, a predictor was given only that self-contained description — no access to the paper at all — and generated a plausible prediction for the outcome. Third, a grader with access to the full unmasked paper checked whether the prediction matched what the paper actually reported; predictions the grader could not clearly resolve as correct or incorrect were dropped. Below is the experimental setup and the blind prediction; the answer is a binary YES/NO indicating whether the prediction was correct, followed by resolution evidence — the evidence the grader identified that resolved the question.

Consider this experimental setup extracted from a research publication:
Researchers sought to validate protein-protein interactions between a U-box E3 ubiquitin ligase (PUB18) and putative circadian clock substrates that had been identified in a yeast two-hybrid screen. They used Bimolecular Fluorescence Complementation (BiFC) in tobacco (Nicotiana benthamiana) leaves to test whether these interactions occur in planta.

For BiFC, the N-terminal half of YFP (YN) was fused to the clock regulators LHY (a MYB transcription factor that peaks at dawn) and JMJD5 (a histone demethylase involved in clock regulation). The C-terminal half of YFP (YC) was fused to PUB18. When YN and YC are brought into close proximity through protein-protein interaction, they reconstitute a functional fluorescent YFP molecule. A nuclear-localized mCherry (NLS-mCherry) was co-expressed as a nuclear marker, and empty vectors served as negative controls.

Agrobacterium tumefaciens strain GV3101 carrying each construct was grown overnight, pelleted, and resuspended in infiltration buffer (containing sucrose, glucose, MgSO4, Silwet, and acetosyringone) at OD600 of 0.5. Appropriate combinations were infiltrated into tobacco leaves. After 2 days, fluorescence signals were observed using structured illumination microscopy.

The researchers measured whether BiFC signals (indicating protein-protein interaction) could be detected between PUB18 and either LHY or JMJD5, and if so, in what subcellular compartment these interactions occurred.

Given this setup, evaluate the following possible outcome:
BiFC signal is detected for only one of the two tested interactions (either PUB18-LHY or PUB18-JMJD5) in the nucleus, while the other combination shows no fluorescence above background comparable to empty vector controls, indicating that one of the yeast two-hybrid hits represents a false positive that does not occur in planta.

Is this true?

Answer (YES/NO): NO